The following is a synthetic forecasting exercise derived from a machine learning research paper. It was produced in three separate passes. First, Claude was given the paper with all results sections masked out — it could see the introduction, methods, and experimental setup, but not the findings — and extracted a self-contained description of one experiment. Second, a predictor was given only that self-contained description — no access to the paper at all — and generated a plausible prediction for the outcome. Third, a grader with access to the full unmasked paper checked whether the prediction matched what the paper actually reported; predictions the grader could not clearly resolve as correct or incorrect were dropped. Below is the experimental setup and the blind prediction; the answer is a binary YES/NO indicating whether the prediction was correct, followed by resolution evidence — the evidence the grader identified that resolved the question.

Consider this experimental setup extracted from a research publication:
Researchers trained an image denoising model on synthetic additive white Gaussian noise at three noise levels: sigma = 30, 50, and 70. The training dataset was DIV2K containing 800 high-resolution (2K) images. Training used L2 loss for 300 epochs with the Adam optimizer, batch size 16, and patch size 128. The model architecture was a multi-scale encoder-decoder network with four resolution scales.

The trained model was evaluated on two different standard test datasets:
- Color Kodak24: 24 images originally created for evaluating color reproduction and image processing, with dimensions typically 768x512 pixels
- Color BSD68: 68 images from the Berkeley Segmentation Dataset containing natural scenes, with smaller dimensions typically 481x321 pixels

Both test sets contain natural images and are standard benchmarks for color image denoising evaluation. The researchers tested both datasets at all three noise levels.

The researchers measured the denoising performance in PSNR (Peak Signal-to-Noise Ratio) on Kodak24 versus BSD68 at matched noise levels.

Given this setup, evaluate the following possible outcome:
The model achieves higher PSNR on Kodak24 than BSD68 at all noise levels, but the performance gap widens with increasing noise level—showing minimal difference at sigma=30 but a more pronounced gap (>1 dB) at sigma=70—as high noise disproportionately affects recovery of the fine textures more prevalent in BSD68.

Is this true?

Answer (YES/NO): NO